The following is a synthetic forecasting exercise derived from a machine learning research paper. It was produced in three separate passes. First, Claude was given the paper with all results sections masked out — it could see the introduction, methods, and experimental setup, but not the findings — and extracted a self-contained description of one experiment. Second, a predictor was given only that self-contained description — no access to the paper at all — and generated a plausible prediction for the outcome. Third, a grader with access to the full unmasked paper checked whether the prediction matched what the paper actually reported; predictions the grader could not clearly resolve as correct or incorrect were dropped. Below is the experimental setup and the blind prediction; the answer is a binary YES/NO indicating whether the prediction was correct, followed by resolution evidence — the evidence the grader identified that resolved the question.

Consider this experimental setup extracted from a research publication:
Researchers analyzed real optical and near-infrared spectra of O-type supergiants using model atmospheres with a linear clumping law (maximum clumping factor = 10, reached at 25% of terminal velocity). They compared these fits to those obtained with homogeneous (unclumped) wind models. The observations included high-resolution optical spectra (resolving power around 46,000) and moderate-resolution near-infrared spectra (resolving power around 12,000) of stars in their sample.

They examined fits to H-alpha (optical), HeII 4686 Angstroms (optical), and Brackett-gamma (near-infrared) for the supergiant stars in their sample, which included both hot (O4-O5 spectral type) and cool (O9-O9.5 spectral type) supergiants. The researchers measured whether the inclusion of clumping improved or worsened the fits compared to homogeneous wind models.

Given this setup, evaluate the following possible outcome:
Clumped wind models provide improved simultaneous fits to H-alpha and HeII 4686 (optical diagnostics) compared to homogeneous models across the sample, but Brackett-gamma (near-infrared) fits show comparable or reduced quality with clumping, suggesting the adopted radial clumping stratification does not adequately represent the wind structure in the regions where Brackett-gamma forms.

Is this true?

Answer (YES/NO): NO